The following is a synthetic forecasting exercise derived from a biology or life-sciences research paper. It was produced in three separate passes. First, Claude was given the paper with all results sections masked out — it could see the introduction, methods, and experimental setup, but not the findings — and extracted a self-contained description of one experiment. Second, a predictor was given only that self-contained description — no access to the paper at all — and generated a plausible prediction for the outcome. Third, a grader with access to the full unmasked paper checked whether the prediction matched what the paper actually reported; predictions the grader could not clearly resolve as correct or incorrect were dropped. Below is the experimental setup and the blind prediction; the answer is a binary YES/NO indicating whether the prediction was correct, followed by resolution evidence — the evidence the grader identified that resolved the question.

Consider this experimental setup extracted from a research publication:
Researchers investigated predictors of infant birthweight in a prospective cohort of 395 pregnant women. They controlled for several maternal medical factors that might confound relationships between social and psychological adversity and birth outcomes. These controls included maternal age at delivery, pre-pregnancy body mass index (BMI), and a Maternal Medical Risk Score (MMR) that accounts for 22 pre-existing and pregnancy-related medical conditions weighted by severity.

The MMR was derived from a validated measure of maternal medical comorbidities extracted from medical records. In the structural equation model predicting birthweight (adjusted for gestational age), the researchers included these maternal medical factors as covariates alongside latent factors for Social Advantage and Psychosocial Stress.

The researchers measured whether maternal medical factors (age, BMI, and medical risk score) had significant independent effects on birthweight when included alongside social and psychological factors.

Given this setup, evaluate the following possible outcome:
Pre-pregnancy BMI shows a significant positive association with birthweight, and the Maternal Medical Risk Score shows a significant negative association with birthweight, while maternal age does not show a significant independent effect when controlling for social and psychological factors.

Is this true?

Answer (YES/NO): NO